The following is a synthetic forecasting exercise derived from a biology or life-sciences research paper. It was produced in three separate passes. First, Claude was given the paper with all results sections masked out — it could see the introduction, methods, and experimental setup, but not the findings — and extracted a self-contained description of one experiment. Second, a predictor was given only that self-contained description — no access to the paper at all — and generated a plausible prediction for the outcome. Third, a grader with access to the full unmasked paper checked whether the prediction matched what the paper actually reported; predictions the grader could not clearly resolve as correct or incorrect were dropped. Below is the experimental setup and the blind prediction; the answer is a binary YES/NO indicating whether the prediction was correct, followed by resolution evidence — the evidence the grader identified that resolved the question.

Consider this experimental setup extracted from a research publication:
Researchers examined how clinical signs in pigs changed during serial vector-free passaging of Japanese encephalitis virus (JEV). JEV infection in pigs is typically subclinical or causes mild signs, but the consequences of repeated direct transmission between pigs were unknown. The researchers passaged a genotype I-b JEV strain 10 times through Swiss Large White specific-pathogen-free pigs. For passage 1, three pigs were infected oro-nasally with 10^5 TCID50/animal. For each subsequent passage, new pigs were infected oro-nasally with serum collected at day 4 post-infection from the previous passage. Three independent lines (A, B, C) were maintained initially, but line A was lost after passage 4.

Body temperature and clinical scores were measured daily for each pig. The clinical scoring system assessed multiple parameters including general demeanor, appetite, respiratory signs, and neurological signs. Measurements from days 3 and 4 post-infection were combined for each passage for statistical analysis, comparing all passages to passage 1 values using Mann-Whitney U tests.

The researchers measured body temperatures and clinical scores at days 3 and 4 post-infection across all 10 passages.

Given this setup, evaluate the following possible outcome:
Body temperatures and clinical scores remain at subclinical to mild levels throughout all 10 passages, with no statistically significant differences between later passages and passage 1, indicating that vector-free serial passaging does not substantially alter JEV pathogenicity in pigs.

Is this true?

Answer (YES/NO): NO